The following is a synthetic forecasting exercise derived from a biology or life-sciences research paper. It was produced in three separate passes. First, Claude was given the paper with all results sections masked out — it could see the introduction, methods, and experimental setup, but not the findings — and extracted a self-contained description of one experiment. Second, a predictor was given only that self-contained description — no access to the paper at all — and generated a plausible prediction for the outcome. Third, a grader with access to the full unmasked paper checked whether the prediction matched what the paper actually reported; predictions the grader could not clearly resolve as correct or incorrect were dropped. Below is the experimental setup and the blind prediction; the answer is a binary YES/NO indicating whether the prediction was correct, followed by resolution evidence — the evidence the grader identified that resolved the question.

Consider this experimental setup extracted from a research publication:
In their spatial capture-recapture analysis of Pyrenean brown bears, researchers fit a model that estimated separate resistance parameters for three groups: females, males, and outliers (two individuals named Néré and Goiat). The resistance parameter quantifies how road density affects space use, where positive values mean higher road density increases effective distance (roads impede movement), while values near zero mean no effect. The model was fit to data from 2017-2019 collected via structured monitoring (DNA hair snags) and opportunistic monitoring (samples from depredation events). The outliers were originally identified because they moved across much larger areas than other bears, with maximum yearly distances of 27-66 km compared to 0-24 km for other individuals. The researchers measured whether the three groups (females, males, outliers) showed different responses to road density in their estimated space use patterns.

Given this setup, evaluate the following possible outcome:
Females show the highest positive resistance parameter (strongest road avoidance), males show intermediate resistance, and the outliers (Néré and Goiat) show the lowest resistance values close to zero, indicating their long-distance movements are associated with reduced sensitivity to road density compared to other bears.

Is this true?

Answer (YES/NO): NO